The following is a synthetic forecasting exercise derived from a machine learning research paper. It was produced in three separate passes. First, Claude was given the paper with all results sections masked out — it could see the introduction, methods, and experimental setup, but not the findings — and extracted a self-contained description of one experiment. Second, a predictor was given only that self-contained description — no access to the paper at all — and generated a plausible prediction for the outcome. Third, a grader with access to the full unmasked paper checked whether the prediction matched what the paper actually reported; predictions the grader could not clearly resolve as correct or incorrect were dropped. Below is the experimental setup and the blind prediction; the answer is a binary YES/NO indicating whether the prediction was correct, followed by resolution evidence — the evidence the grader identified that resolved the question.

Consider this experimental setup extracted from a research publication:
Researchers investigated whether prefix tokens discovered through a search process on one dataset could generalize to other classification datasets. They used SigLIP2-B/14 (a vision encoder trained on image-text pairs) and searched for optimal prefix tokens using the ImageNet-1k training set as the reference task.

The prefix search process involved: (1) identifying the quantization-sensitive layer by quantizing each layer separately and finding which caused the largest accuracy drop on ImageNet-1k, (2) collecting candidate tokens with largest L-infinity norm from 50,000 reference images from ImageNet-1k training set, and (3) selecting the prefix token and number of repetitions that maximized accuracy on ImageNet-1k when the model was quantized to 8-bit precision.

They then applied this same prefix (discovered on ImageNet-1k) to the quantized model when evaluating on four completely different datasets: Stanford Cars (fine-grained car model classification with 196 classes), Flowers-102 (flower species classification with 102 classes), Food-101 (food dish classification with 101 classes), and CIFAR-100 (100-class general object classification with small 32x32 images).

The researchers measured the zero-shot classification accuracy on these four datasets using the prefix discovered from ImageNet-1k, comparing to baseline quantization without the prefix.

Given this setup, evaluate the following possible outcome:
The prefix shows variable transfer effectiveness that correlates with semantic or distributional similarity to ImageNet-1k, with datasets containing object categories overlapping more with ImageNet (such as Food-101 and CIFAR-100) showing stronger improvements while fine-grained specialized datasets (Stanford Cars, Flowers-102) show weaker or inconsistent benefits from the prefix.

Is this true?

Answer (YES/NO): NO